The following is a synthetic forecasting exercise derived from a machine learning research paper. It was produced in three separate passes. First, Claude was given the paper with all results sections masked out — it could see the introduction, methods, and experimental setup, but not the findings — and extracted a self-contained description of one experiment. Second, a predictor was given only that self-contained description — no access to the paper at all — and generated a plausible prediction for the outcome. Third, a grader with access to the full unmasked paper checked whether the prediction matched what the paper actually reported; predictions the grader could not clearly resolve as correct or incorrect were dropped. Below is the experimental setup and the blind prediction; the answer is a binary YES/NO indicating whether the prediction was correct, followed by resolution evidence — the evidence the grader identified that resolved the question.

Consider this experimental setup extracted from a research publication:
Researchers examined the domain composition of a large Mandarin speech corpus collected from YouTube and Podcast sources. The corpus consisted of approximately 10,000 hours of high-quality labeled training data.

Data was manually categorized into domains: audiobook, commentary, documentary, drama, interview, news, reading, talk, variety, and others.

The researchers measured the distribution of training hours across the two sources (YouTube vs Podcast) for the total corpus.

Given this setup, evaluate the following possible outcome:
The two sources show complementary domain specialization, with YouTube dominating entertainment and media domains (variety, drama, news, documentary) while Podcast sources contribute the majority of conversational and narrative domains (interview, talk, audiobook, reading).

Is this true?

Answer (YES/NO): NO